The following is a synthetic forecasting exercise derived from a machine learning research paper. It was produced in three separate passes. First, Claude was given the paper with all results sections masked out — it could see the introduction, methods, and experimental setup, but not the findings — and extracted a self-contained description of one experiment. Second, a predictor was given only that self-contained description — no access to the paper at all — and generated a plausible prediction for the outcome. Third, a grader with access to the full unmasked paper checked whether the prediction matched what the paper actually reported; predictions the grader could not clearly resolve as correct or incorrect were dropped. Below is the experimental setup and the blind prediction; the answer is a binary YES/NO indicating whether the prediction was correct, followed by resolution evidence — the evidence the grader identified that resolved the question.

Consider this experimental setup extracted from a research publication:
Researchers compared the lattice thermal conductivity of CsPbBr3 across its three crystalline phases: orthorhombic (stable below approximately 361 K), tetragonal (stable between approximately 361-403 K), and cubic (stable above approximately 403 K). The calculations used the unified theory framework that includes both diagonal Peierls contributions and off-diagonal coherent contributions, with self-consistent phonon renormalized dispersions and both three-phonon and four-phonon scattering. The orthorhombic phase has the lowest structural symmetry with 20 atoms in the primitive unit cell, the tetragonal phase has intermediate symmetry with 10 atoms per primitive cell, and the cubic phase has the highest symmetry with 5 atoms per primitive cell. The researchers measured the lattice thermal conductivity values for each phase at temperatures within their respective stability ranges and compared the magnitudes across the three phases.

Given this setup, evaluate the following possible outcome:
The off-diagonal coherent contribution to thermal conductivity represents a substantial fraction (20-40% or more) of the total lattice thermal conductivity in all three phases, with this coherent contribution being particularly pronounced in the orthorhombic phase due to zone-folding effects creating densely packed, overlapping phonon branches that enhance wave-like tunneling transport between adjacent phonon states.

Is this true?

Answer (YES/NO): NO